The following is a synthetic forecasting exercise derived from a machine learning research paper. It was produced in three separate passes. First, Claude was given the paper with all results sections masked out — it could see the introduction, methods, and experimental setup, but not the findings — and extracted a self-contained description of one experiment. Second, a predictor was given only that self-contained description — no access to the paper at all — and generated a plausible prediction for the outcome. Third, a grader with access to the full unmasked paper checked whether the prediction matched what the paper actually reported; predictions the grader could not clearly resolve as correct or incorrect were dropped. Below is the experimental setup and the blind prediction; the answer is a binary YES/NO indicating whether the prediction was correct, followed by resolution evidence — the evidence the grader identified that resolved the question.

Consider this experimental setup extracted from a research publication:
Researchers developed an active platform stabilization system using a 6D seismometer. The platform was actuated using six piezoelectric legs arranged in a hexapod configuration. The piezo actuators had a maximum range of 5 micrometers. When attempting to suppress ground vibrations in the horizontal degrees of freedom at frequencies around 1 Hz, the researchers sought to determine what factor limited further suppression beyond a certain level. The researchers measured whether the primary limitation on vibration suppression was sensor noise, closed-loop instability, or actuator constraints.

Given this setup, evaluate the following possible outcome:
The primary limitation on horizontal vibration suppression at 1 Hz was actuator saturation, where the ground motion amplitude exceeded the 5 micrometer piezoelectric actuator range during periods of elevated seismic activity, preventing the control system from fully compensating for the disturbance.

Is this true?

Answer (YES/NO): NO